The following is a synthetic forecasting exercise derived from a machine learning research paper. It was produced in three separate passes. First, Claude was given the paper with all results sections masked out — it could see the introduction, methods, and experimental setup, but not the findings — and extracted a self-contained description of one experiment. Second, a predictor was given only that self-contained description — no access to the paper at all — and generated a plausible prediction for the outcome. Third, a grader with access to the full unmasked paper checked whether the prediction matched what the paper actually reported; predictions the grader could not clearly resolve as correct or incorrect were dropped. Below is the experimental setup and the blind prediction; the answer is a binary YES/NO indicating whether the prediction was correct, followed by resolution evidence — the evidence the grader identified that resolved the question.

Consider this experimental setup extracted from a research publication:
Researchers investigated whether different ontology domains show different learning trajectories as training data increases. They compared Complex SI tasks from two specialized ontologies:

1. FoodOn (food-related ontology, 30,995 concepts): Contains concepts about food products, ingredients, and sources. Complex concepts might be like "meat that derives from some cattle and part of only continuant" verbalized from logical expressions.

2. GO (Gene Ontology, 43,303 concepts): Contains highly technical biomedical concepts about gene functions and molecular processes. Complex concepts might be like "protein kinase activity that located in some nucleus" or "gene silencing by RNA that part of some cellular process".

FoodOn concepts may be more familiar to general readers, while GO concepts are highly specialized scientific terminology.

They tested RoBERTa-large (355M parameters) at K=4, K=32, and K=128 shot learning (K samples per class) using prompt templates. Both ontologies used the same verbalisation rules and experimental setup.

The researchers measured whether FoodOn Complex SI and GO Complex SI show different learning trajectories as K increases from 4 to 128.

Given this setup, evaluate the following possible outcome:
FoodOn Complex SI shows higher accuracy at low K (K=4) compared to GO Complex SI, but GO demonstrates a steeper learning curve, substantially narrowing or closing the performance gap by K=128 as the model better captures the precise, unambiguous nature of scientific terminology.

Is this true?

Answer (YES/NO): YES